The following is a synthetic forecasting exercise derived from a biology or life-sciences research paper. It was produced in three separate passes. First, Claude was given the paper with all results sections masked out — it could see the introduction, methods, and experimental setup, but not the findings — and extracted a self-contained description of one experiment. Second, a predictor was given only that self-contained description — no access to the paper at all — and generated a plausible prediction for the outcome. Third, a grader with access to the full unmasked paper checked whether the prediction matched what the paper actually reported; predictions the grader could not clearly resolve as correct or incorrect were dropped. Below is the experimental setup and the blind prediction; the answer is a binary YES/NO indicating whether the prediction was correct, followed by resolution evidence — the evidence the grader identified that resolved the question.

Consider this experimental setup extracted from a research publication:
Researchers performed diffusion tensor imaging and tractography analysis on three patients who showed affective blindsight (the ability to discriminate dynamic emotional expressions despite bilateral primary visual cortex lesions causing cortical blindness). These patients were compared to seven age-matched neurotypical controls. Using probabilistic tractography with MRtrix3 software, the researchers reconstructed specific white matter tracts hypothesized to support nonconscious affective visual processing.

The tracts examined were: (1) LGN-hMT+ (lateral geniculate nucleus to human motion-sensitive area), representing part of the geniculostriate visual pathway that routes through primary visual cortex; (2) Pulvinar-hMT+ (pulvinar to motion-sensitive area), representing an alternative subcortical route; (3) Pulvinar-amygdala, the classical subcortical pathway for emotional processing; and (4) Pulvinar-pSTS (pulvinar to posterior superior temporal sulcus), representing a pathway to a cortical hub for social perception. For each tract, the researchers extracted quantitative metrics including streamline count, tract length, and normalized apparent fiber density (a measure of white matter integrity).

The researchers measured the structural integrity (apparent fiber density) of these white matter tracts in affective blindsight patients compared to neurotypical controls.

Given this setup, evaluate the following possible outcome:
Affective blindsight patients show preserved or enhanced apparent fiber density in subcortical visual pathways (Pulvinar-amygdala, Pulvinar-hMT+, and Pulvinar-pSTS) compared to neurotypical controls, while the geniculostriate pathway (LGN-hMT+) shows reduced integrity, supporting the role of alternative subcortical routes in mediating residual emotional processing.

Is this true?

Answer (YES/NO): NO